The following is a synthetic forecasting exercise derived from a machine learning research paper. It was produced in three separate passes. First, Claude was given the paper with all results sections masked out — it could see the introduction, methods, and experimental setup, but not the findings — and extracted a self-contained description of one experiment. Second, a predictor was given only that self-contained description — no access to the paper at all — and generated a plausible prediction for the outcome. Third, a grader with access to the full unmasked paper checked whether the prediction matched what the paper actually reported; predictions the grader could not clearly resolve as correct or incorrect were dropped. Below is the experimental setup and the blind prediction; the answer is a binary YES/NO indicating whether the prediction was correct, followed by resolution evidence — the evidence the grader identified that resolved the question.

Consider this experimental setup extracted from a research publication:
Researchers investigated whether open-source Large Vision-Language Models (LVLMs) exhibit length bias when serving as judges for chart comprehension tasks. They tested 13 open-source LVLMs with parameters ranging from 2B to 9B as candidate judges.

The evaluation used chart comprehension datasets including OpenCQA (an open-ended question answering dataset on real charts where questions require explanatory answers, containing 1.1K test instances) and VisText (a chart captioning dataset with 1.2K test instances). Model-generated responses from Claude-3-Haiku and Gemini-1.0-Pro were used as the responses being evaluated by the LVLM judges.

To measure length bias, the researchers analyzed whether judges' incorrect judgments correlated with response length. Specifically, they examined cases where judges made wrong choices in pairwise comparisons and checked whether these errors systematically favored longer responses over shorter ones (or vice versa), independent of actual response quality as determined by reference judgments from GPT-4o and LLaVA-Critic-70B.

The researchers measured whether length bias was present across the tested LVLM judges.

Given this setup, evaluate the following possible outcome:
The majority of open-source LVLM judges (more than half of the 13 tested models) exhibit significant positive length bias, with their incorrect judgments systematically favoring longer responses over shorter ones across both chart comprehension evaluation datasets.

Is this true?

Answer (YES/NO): NO